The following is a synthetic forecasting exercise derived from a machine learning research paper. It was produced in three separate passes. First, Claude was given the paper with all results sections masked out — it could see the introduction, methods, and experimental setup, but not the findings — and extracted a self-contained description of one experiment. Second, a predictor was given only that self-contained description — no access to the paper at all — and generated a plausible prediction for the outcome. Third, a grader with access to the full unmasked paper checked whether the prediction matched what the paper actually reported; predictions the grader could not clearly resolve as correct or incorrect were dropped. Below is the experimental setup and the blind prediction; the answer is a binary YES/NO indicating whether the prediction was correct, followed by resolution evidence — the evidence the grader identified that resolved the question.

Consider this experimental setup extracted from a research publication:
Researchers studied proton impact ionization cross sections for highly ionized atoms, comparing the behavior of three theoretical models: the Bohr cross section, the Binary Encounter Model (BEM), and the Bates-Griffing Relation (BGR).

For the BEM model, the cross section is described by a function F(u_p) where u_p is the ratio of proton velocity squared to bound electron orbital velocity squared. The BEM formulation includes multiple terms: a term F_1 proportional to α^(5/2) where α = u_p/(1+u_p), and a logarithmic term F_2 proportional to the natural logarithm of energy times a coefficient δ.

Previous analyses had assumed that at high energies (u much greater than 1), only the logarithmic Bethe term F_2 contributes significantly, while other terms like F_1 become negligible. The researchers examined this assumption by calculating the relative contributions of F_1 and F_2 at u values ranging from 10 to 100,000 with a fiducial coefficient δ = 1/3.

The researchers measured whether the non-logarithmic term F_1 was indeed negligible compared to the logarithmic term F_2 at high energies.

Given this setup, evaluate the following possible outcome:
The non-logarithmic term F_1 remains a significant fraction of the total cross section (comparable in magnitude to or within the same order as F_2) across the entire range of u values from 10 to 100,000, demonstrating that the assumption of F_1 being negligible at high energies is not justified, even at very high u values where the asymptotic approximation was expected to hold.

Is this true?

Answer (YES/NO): YES